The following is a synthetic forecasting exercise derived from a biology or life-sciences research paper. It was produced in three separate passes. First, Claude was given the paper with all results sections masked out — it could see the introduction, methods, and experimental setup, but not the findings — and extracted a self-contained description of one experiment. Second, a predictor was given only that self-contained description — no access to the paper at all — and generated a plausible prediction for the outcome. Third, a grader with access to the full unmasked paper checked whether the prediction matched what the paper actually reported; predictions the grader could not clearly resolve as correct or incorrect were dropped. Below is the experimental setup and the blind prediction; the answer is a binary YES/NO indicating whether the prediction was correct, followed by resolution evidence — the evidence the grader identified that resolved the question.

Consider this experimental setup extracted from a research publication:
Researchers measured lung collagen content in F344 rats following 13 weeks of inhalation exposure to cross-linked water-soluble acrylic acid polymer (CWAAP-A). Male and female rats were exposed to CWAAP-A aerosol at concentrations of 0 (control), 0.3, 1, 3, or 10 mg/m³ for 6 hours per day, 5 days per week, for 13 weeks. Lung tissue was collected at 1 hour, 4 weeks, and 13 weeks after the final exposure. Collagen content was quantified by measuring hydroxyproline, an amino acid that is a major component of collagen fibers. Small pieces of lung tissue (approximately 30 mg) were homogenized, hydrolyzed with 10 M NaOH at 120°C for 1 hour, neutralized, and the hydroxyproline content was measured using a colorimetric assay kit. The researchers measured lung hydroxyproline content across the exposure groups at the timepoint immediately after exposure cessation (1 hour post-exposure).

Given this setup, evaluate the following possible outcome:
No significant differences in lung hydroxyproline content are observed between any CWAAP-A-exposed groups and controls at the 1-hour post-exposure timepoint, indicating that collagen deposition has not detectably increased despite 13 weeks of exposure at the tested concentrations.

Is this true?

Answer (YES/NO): YES